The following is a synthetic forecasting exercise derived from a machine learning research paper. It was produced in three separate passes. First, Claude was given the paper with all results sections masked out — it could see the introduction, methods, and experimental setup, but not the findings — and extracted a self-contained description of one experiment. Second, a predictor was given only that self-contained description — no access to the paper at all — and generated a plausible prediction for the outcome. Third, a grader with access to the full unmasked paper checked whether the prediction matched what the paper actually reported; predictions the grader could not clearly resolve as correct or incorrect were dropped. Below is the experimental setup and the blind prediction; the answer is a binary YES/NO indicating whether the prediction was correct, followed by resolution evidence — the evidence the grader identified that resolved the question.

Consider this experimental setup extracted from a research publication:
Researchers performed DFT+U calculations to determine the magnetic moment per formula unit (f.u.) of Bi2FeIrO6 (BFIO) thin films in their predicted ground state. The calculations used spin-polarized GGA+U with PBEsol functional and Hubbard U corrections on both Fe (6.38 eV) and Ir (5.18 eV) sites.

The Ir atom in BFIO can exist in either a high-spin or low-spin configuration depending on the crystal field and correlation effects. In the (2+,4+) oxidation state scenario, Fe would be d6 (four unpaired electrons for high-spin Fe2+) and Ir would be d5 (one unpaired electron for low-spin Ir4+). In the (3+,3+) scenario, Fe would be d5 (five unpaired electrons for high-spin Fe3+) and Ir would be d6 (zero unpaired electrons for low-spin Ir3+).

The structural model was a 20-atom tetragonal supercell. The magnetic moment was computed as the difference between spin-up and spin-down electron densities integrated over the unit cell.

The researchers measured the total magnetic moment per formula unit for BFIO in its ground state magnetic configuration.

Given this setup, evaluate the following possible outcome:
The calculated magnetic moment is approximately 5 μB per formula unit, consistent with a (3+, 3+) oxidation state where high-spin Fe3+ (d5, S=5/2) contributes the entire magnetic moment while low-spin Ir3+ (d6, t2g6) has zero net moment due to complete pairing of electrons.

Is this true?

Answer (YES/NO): YES